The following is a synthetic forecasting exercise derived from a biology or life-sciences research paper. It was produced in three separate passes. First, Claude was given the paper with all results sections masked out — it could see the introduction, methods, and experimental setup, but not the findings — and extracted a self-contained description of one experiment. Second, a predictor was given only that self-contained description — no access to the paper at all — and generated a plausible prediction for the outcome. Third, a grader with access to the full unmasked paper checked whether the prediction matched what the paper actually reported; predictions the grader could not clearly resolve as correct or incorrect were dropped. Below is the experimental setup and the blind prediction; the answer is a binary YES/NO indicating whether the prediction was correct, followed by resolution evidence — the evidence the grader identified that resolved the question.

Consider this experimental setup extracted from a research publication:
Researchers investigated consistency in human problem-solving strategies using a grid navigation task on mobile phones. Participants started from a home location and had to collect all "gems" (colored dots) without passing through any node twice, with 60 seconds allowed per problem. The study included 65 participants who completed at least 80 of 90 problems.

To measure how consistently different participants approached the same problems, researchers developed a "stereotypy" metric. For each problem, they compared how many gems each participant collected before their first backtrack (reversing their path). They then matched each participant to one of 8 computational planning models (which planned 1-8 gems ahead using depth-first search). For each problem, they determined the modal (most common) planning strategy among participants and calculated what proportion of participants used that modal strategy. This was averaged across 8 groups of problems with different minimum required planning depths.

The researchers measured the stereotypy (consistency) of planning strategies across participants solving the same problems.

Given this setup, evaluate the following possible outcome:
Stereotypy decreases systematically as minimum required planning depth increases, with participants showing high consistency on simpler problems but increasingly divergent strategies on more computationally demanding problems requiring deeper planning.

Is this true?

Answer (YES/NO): YES